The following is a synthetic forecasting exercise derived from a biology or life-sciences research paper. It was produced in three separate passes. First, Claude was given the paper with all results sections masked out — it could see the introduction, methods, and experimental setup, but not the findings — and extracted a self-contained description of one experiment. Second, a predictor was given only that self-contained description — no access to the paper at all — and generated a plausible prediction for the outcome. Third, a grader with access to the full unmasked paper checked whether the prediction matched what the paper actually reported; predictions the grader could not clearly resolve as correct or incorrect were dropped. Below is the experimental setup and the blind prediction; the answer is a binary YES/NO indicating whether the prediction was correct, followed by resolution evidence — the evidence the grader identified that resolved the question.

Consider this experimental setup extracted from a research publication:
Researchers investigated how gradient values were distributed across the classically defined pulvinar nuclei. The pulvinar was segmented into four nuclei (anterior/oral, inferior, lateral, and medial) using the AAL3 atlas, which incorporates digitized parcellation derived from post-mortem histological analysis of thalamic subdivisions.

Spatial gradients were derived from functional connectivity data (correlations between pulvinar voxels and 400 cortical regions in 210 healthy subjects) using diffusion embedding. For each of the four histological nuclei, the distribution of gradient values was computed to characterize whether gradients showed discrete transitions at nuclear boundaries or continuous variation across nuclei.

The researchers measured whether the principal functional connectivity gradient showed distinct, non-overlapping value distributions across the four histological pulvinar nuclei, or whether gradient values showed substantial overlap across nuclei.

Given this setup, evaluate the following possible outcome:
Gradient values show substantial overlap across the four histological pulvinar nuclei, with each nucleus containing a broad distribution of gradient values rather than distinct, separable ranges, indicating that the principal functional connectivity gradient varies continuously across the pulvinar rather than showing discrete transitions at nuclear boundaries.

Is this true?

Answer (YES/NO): YES